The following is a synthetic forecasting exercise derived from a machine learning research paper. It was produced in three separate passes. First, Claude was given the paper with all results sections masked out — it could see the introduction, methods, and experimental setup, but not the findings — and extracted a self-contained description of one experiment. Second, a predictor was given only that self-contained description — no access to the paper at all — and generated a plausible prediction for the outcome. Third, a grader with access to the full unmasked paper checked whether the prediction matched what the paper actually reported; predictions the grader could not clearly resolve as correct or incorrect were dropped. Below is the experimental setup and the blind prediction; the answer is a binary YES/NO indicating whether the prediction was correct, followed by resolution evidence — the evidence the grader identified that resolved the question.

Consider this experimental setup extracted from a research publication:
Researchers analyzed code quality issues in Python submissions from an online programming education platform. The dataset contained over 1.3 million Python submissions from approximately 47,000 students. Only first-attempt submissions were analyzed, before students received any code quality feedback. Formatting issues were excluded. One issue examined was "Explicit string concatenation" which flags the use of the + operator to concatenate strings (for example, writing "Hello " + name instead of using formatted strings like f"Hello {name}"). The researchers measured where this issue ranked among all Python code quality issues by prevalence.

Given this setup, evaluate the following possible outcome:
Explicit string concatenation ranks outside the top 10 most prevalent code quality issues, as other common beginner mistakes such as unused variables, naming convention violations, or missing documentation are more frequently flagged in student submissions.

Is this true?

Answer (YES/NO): NO